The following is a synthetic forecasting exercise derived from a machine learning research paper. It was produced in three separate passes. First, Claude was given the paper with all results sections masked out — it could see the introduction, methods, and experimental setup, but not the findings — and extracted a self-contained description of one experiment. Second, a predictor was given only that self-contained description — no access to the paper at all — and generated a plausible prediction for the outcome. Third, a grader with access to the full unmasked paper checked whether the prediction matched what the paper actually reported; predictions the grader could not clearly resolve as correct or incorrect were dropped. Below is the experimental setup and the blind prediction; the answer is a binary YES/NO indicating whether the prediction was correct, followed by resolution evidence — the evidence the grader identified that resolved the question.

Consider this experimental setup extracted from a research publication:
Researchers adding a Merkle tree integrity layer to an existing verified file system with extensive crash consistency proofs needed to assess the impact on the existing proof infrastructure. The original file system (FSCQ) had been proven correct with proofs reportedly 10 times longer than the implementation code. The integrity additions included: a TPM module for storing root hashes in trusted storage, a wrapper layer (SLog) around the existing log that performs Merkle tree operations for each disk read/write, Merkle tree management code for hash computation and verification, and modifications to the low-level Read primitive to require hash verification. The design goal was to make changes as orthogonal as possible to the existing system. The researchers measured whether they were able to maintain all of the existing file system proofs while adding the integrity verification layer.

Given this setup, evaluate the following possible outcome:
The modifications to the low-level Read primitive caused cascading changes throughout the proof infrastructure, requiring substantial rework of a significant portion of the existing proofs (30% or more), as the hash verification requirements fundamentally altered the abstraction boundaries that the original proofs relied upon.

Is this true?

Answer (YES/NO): NO